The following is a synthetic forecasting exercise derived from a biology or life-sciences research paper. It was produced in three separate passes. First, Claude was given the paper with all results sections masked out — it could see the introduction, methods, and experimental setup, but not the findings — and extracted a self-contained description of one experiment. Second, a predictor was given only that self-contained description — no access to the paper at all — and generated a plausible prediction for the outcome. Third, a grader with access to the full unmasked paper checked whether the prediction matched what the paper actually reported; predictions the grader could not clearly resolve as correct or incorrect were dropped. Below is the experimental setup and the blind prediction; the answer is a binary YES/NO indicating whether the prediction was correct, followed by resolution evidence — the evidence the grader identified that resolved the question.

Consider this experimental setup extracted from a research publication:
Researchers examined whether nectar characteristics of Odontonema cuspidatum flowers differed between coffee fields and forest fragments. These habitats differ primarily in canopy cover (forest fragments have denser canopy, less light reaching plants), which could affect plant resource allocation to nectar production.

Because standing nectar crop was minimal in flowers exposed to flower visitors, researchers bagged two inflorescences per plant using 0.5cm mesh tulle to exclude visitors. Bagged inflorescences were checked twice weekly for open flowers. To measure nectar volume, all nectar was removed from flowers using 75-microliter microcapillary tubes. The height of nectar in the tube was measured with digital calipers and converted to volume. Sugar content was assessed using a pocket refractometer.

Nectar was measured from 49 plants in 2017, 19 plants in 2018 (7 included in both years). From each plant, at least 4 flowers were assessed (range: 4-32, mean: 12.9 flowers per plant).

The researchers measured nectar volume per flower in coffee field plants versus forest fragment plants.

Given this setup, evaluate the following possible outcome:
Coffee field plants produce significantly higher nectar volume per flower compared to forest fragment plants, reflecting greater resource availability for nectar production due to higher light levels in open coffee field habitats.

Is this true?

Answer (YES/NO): YES